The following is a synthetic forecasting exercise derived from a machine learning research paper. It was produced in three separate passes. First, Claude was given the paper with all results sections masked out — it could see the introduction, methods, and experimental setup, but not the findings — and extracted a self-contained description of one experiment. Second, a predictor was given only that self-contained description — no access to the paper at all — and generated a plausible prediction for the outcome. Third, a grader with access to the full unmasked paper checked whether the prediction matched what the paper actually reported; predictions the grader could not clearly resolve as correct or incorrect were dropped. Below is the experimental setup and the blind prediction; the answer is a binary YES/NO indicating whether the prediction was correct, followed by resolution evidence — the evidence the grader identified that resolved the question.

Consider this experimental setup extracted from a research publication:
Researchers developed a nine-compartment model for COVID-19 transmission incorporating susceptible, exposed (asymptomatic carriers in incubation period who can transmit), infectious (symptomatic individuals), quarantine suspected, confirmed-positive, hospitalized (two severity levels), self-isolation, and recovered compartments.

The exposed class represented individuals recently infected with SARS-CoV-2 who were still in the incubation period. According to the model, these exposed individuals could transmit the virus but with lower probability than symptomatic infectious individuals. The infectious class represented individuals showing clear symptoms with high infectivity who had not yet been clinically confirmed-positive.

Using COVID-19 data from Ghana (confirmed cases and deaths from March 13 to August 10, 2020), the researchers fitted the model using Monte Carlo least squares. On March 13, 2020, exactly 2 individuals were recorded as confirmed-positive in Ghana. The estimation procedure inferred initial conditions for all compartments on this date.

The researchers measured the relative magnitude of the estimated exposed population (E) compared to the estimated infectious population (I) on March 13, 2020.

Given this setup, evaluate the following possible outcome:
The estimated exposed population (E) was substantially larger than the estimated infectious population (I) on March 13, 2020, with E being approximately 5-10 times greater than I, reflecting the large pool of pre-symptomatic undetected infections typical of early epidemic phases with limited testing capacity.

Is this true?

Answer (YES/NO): NO